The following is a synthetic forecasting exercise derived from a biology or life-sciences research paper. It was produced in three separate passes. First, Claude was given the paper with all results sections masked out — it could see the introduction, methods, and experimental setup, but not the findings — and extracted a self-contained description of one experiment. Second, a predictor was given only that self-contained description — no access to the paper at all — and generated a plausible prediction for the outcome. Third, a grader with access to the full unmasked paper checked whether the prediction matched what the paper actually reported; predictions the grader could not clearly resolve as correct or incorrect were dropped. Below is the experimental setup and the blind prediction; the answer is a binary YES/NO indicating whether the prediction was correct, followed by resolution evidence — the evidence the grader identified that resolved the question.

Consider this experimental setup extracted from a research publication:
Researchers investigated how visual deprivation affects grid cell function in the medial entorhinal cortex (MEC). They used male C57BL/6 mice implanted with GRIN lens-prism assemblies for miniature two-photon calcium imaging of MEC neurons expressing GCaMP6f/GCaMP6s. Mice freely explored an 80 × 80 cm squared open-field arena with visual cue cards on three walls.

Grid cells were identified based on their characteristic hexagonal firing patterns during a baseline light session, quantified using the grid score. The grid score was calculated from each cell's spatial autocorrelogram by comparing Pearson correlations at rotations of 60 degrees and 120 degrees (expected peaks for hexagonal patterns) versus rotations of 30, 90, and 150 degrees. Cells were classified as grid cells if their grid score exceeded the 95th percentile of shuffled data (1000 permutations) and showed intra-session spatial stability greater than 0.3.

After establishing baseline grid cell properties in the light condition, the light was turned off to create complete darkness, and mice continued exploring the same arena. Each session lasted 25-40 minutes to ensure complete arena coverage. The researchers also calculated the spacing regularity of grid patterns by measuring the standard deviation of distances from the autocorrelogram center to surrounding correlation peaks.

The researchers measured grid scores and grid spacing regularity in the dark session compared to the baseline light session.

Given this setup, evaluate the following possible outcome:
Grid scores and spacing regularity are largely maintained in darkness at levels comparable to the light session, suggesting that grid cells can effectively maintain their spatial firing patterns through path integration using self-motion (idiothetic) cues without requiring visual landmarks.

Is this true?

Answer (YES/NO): NO